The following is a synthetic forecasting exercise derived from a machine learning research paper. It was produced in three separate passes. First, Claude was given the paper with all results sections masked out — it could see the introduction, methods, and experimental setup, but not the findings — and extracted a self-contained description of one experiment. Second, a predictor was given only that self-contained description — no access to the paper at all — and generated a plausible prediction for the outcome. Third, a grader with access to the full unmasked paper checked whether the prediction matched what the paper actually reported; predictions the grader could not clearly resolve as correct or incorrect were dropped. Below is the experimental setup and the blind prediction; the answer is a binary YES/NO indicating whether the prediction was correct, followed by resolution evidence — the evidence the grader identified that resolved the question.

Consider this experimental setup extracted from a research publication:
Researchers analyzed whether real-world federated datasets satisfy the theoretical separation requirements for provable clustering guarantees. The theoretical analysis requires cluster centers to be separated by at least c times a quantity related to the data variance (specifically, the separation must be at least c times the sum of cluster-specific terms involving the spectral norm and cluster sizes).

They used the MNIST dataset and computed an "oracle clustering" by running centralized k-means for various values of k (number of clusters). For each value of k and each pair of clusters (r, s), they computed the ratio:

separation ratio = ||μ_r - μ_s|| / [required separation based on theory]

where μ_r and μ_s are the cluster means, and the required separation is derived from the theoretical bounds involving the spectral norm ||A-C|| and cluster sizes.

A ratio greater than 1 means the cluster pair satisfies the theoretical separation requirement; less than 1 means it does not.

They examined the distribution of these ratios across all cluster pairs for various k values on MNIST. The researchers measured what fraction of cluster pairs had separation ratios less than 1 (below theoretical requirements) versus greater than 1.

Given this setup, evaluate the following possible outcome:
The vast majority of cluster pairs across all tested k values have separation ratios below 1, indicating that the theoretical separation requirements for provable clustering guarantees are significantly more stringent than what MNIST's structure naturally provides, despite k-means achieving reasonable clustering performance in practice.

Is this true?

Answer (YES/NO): YES